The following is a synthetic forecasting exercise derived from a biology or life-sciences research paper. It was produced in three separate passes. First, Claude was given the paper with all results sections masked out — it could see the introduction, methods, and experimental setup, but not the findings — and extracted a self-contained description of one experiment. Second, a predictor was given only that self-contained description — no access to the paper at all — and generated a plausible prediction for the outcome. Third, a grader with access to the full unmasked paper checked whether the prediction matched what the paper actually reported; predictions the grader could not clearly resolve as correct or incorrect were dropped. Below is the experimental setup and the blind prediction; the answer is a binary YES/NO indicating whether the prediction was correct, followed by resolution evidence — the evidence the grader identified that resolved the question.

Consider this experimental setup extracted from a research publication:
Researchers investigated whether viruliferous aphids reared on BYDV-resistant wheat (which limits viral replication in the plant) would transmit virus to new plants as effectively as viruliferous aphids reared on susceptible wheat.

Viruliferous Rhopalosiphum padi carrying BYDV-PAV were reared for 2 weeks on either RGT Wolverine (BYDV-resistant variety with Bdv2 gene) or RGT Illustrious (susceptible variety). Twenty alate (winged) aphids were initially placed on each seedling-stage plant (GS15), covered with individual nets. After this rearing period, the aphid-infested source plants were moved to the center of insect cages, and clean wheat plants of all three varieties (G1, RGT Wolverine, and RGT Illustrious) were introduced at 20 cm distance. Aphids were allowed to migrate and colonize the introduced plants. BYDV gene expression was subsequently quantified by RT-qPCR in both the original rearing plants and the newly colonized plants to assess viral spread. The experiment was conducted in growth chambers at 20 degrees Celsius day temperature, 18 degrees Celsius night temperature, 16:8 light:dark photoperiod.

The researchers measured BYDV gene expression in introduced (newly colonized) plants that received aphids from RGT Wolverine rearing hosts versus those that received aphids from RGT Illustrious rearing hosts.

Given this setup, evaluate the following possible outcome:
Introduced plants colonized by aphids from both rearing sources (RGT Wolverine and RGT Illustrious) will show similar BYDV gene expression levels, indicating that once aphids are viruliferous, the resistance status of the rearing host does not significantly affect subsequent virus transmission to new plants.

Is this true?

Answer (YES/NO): NO